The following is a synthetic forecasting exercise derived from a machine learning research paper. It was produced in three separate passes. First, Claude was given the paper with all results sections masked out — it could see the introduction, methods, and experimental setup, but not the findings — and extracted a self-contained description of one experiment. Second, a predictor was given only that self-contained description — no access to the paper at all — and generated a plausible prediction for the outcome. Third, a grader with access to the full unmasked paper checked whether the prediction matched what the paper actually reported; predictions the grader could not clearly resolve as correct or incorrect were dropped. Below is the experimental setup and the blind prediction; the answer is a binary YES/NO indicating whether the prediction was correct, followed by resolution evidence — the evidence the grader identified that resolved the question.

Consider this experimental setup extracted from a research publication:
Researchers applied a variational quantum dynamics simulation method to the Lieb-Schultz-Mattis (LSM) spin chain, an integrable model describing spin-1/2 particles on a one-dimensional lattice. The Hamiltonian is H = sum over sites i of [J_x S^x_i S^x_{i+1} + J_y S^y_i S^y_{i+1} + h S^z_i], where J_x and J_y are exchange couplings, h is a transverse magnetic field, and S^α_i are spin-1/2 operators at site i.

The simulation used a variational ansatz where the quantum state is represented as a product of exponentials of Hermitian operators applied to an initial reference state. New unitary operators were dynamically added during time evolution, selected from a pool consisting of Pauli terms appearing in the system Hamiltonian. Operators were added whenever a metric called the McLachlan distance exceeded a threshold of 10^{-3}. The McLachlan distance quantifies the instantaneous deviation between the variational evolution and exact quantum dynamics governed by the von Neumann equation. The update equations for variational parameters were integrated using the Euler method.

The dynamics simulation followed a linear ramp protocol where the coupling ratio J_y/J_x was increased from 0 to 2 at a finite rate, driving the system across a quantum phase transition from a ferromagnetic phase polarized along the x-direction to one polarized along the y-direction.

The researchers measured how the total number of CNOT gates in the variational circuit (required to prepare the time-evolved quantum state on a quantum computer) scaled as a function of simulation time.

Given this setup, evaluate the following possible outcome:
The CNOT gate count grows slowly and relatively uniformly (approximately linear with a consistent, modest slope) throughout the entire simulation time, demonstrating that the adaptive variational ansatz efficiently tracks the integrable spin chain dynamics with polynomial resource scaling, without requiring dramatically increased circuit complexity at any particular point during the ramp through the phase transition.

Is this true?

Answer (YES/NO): NO